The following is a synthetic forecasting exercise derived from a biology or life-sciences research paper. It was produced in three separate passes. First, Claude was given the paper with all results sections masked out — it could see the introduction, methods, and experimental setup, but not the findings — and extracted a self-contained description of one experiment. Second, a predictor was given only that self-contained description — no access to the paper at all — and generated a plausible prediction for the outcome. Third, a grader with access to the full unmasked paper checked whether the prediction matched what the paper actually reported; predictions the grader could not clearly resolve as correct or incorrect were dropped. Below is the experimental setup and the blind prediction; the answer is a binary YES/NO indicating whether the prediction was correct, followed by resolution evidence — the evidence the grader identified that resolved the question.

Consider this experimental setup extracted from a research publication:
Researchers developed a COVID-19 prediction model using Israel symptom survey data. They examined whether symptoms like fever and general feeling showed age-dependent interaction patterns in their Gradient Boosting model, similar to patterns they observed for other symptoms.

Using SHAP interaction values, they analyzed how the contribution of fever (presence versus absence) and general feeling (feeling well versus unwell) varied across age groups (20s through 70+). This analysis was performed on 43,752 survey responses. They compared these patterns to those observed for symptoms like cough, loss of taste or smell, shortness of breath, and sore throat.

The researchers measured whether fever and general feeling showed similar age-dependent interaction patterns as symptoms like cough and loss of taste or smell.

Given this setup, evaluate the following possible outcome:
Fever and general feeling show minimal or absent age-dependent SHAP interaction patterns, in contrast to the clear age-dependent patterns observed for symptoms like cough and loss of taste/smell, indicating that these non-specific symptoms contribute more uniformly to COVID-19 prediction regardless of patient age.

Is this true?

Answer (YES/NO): YES